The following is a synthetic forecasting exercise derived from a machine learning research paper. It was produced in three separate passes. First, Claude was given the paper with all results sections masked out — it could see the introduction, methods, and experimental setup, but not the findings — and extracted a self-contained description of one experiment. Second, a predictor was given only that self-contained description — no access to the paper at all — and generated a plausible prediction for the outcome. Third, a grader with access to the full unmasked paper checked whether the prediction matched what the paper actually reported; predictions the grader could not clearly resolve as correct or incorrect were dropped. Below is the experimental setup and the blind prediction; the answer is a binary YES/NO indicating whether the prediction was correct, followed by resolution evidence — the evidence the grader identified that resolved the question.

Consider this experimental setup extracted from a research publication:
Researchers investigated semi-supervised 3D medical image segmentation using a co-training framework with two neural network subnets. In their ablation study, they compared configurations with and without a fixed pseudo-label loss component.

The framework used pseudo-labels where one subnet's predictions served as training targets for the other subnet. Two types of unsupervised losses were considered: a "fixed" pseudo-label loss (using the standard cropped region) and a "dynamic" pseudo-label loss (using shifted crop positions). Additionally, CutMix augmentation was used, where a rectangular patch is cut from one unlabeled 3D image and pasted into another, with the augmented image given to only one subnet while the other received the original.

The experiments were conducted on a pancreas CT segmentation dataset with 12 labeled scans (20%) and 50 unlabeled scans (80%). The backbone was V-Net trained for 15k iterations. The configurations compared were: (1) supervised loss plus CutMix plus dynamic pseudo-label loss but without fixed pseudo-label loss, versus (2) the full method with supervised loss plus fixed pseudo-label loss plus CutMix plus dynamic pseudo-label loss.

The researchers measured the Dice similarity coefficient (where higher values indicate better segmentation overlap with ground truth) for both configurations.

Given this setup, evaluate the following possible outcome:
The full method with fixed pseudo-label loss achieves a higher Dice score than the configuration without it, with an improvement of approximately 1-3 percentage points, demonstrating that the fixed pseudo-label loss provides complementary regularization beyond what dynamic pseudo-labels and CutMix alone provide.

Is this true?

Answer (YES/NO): NO